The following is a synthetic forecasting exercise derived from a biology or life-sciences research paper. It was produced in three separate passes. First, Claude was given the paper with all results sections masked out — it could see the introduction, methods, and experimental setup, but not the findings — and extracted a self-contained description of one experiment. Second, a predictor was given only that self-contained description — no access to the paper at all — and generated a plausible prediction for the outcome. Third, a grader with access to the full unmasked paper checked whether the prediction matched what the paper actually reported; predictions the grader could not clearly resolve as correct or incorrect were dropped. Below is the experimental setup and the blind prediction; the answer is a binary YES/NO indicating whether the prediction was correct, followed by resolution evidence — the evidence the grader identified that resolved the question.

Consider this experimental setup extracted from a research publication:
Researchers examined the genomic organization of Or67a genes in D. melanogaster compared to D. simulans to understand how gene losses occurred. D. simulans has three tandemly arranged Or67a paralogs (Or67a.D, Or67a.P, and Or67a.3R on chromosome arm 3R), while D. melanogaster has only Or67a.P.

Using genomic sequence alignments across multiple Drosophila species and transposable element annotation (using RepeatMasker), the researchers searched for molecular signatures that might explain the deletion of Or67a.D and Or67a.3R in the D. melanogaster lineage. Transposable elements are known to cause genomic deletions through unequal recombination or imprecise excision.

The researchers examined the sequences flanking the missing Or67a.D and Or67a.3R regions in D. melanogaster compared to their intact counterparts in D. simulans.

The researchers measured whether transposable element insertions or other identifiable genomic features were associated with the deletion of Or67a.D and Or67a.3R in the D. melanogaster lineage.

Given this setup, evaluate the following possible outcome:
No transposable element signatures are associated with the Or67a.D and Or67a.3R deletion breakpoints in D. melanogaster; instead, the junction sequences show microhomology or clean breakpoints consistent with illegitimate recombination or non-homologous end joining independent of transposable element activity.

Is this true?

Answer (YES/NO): NO